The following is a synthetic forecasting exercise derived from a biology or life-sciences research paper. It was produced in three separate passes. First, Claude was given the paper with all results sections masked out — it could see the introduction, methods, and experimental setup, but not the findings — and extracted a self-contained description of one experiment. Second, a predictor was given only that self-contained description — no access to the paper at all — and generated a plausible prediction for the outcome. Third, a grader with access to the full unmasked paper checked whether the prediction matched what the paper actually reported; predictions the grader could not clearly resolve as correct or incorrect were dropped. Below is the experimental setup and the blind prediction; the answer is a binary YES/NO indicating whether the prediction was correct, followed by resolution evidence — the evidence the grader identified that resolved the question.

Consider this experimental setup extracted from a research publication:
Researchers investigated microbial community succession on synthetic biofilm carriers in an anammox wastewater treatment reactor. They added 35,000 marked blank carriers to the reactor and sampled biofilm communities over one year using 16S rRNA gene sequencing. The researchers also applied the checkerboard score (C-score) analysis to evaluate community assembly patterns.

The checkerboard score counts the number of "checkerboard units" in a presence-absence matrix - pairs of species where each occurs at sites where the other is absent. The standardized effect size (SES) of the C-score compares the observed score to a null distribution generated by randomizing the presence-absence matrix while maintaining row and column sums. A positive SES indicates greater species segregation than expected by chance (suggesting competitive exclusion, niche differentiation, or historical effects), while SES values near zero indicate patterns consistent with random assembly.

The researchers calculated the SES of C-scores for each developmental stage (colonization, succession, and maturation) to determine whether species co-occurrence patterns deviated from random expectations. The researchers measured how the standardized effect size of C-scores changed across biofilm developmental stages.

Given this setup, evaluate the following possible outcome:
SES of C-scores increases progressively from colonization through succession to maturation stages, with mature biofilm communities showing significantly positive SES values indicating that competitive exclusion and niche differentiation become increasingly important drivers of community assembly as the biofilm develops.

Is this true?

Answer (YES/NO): NO